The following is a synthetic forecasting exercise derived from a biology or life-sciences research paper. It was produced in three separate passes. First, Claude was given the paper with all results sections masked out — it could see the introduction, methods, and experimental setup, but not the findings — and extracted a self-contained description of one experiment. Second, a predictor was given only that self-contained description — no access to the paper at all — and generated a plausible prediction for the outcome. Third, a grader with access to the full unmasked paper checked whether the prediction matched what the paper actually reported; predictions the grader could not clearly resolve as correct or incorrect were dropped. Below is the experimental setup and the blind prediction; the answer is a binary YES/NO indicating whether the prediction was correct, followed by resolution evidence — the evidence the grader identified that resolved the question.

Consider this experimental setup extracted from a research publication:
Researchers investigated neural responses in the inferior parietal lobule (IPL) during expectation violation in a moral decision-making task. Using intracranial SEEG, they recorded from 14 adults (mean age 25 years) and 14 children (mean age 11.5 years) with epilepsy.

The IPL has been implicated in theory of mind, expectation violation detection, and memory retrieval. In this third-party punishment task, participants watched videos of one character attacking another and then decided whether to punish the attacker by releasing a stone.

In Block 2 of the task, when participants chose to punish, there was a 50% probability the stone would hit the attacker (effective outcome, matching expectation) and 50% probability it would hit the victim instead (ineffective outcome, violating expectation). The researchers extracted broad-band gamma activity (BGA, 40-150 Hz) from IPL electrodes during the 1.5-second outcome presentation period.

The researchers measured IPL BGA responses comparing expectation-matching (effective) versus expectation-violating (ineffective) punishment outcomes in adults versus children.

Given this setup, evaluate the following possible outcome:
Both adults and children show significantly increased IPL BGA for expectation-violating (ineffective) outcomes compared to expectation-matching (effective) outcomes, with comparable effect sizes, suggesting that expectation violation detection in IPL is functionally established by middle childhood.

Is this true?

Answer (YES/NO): NO